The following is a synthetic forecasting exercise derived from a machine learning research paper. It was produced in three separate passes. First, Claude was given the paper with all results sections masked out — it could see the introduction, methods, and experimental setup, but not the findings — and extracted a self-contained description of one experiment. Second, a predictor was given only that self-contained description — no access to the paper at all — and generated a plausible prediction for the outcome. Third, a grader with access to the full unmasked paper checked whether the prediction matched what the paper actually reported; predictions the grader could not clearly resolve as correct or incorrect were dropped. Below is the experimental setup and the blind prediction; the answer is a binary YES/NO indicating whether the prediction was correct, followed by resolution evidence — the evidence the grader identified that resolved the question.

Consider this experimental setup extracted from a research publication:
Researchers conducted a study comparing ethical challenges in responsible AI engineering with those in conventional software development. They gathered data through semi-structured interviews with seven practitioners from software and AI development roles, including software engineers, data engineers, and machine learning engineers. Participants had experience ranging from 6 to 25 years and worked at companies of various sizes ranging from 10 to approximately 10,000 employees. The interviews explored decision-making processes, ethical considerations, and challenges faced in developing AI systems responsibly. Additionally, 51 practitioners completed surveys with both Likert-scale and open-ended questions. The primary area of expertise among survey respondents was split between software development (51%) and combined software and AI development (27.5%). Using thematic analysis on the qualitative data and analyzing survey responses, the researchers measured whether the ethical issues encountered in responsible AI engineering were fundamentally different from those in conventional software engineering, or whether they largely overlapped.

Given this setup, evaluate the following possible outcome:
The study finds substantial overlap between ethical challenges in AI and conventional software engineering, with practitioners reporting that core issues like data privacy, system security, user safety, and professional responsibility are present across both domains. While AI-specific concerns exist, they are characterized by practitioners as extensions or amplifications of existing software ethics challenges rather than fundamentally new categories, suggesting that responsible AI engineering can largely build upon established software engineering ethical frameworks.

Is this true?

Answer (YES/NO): YES